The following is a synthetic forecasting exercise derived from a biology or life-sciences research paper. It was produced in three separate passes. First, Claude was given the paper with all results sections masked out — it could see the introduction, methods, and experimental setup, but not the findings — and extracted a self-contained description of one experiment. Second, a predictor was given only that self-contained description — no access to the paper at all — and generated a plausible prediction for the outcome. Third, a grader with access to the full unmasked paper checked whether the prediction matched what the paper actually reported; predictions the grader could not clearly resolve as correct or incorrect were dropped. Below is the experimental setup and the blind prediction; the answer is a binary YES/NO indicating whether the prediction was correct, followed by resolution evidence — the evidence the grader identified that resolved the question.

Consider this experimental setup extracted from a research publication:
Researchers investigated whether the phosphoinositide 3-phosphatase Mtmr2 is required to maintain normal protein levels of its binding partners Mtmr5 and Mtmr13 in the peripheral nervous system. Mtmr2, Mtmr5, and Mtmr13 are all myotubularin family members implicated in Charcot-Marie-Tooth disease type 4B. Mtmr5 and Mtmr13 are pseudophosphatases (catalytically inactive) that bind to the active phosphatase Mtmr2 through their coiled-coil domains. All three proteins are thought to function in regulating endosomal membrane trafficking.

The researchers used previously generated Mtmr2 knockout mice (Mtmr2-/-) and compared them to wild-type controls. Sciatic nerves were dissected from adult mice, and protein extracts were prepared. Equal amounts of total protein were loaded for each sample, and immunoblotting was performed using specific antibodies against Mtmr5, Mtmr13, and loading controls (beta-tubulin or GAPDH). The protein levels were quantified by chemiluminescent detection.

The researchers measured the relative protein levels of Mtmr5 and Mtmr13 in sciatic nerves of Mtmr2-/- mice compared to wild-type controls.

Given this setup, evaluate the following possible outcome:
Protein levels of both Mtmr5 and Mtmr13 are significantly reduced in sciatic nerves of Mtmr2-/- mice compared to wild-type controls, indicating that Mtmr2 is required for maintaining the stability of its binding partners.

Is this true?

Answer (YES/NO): YES